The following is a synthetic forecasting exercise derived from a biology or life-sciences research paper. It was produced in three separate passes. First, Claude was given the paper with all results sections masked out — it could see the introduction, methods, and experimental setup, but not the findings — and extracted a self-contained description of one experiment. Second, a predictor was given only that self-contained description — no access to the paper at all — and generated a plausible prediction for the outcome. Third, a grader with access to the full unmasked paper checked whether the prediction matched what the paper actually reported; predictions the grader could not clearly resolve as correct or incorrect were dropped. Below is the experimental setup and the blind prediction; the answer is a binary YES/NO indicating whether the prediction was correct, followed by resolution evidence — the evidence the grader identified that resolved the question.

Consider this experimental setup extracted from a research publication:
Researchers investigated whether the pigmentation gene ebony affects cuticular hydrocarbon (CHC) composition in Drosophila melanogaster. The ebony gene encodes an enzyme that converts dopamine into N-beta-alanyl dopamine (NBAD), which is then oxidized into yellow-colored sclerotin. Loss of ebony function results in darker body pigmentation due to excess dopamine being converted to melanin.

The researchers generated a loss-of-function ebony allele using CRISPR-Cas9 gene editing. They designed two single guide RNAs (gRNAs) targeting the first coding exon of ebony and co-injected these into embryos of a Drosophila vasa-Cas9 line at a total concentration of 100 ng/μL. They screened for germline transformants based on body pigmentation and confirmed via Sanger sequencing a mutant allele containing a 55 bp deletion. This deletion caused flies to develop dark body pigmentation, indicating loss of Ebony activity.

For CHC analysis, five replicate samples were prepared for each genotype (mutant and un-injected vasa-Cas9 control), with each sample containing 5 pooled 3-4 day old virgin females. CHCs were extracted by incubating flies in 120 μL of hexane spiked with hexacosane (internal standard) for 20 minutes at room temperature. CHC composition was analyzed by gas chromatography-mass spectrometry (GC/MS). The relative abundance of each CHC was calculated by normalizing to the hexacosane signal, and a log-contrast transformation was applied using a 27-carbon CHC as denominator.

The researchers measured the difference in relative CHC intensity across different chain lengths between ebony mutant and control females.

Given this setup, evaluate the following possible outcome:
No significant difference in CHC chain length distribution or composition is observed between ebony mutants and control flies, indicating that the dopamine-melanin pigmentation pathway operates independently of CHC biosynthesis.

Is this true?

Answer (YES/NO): NO